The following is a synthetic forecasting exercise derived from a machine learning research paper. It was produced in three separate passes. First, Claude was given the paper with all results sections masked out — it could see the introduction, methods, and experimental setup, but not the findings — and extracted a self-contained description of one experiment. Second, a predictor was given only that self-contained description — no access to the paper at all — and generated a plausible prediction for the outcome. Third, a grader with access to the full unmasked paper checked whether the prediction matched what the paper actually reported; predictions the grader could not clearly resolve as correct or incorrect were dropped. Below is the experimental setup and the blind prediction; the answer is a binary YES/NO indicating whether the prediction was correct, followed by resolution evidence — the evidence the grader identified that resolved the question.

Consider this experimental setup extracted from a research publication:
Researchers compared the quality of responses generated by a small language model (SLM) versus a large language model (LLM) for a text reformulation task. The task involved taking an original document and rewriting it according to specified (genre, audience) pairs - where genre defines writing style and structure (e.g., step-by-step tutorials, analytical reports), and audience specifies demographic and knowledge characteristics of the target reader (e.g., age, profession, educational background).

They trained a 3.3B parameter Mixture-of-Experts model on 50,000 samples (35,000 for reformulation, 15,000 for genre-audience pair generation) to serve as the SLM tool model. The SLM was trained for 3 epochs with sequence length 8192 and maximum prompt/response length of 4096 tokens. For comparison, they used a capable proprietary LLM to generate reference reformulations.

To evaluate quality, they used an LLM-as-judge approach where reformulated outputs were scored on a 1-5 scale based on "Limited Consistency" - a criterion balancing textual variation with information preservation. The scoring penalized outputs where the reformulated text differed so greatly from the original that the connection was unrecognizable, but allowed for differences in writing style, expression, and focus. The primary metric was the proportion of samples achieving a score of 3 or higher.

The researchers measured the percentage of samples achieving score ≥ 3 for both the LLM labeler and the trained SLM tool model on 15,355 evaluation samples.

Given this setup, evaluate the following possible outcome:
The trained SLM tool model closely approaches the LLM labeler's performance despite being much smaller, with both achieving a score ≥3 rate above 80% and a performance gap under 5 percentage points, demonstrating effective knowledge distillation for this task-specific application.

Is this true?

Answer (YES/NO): YES